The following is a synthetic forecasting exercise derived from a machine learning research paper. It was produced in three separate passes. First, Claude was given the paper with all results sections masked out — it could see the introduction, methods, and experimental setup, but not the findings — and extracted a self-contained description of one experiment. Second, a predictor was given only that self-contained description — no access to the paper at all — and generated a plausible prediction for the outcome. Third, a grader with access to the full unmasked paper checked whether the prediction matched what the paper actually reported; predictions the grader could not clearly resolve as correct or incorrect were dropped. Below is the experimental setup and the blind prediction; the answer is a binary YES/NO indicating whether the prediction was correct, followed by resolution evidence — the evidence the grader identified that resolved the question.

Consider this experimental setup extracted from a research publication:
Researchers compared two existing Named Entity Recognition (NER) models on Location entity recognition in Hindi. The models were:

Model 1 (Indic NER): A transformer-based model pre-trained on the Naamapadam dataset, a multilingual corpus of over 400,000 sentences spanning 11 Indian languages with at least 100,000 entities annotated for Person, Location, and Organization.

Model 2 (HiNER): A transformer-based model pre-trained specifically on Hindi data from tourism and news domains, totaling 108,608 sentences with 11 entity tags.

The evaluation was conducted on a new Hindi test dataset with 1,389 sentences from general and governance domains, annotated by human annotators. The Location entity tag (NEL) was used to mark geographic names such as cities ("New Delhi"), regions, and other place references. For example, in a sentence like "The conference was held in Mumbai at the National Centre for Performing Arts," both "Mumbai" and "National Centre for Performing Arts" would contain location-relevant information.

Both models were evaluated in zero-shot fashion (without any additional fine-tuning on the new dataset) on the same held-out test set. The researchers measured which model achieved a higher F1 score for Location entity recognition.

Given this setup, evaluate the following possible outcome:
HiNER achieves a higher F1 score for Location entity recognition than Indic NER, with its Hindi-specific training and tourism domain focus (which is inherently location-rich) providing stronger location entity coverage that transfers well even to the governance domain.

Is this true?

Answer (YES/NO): YES